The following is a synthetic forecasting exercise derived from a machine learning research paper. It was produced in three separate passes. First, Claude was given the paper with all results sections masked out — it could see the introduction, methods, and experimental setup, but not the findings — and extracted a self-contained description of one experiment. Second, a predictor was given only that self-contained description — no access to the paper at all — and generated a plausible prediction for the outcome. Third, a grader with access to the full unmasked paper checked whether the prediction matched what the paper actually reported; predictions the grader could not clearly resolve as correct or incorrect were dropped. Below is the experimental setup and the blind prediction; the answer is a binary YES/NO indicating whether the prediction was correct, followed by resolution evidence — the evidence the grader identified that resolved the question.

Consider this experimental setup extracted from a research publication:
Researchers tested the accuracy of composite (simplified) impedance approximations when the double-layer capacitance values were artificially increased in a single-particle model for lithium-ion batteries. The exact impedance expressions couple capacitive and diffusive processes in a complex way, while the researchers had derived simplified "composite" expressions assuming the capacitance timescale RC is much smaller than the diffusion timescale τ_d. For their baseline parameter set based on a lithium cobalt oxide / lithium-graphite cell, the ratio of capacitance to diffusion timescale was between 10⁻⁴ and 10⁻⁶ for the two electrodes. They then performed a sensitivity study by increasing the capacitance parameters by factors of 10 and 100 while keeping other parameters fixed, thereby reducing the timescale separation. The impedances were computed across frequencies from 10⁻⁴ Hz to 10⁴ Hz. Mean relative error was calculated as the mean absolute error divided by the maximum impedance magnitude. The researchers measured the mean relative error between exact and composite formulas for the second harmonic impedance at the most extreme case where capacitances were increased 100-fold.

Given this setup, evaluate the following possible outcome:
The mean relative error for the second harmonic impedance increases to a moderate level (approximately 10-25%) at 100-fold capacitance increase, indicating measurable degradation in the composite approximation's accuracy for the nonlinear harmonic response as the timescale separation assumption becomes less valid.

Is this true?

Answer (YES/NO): NO